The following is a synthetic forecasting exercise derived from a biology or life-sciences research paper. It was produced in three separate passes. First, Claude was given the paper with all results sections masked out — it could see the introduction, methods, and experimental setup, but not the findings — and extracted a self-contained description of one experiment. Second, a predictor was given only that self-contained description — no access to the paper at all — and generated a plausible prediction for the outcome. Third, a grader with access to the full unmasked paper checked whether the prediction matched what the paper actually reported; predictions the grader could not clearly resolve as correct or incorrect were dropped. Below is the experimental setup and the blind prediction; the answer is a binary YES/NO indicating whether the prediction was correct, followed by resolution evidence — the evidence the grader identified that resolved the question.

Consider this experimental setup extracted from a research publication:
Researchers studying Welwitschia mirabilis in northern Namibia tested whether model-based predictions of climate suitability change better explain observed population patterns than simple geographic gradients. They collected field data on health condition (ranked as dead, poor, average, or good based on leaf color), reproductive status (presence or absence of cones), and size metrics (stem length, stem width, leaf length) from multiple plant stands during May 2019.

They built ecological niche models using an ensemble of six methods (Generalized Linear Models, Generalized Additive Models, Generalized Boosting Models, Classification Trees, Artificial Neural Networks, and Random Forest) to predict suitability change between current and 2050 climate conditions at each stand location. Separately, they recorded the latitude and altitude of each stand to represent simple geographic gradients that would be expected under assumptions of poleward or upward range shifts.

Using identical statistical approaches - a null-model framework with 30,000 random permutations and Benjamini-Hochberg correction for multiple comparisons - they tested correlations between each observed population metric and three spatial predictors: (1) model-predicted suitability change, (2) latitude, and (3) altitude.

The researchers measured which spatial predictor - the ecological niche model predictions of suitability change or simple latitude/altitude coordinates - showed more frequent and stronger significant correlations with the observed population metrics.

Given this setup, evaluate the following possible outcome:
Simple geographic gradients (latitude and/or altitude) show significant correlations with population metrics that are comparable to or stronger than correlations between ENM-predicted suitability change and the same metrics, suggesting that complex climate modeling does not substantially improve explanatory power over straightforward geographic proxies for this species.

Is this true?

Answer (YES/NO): NO